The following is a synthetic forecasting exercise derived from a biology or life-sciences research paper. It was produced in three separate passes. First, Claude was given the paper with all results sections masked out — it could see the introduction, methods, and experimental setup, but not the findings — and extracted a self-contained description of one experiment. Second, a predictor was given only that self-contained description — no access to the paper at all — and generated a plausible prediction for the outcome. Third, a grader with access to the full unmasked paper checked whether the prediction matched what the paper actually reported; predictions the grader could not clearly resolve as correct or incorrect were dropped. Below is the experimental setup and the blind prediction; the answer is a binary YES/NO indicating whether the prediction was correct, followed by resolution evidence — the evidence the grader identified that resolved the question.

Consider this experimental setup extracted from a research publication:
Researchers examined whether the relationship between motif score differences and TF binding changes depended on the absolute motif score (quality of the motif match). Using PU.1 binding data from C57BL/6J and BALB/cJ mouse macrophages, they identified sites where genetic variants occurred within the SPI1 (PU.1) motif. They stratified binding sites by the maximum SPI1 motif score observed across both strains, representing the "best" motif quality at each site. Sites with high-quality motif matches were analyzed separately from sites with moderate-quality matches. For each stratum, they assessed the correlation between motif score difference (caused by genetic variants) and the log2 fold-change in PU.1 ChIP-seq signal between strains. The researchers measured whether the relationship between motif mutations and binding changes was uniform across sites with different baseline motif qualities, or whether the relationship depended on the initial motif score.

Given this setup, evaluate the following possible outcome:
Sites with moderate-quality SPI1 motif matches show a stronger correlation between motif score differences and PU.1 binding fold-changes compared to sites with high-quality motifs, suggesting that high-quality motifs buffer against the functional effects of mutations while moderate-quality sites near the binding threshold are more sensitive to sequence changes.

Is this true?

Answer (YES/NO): NO